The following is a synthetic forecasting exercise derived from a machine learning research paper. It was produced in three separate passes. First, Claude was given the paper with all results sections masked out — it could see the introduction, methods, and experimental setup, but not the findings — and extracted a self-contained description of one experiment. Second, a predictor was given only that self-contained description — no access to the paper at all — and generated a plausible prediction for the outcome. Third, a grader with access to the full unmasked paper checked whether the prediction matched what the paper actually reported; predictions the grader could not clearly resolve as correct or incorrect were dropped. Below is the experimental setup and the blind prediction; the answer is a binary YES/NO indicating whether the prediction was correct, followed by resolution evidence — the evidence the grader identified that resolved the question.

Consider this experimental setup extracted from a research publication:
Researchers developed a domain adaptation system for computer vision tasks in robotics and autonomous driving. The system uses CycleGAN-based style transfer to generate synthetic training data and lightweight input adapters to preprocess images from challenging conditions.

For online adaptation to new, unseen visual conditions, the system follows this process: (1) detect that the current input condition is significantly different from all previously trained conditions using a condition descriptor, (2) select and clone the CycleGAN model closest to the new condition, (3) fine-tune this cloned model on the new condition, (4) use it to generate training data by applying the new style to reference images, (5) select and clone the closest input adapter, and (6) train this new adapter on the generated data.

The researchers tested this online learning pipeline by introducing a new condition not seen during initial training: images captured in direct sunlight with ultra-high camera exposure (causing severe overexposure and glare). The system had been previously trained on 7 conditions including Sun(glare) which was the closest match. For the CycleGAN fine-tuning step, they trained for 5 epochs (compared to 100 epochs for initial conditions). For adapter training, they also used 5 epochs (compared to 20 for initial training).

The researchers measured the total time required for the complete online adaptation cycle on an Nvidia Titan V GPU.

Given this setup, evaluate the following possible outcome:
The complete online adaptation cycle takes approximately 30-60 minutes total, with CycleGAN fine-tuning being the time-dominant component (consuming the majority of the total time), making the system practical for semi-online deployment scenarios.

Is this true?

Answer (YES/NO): YES